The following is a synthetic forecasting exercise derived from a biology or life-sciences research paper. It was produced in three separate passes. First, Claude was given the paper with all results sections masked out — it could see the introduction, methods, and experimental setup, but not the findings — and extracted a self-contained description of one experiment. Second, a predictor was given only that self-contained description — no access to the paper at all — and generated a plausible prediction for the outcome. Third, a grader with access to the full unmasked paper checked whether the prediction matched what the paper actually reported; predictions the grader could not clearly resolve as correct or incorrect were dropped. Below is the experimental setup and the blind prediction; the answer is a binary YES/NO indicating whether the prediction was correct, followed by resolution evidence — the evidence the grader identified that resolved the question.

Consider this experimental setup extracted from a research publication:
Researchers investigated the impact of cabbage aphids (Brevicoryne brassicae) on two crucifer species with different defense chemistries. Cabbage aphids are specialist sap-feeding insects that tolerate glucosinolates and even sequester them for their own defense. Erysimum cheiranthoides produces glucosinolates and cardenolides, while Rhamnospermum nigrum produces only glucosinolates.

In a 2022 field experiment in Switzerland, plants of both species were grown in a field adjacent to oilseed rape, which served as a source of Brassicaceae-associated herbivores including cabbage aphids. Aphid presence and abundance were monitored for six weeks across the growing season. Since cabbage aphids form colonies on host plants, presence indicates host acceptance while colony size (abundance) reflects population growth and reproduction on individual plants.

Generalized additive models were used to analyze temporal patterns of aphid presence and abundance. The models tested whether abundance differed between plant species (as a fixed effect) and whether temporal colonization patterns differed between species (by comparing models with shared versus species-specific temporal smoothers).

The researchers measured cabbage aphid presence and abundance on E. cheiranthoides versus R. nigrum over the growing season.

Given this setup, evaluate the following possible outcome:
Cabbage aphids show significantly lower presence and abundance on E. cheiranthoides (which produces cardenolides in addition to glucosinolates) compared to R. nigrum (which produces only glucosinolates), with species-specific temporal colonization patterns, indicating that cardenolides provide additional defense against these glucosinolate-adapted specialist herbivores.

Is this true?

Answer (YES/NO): YES